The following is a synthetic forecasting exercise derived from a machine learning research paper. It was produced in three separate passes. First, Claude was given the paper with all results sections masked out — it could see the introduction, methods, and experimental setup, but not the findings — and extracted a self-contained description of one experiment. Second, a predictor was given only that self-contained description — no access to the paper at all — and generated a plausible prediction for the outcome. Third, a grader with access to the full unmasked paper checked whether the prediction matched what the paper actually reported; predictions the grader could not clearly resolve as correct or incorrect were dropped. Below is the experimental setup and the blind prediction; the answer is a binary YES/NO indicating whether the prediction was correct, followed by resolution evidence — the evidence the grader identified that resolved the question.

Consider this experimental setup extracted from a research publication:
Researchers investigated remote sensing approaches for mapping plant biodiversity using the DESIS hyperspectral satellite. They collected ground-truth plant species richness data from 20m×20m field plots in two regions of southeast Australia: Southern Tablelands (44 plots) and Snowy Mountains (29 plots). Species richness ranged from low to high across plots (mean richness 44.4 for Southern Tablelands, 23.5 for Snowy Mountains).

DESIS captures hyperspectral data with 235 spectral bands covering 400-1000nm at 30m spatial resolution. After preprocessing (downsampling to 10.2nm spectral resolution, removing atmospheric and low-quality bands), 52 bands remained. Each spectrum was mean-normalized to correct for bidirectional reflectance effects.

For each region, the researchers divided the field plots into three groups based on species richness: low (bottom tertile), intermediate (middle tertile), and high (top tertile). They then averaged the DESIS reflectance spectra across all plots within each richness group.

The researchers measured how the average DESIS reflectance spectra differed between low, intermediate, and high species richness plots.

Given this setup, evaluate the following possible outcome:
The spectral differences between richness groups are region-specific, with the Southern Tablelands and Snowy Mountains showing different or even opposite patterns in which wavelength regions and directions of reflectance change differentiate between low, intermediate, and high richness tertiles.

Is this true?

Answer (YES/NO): NO